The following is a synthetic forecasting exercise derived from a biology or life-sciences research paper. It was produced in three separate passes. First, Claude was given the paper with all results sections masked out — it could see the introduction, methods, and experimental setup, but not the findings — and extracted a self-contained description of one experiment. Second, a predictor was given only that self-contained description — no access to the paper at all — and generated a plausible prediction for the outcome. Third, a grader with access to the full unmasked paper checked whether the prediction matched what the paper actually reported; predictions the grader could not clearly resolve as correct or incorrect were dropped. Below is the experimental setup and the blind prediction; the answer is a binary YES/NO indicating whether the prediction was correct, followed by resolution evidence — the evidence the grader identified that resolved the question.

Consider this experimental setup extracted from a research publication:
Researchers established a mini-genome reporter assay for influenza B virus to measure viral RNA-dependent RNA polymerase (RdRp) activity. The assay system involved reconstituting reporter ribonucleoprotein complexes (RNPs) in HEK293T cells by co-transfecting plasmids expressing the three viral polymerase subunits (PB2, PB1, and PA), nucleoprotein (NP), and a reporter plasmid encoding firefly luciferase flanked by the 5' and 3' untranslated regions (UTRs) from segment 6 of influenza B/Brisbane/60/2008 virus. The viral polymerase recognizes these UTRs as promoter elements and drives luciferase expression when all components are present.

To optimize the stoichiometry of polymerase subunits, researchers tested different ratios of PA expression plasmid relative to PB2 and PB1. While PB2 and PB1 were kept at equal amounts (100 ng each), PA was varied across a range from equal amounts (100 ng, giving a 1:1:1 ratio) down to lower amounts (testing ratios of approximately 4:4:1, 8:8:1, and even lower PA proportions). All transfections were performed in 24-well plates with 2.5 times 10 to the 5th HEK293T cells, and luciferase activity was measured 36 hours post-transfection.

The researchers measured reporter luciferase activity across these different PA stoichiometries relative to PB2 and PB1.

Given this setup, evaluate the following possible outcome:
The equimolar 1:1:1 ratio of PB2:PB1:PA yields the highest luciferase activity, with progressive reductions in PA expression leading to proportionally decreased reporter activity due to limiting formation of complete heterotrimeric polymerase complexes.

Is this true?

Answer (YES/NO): NO